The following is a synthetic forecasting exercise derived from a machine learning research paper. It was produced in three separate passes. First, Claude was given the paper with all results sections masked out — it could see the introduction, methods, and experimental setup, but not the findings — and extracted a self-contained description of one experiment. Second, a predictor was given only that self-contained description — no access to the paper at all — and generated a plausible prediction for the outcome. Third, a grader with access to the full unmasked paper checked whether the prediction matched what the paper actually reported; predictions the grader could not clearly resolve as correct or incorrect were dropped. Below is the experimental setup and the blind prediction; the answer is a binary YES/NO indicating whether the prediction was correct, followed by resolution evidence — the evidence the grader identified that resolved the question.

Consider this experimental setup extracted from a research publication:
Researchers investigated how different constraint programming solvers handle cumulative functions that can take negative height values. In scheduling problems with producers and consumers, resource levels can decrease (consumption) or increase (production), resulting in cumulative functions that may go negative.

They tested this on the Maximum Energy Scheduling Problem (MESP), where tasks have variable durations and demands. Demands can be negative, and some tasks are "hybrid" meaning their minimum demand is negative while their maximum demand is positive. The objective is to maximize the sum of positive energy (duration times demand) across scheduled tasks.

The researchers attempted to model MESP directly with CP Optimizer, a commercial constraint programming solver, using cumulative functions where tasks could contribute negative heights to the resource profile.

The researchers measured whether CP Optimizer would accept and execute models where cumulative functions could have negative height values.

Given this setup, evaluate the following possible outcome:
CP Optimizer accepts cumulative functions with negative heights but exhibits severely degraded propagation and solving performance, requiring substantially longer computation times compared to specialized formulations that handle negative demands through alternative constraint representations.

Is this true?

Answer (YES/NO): NO